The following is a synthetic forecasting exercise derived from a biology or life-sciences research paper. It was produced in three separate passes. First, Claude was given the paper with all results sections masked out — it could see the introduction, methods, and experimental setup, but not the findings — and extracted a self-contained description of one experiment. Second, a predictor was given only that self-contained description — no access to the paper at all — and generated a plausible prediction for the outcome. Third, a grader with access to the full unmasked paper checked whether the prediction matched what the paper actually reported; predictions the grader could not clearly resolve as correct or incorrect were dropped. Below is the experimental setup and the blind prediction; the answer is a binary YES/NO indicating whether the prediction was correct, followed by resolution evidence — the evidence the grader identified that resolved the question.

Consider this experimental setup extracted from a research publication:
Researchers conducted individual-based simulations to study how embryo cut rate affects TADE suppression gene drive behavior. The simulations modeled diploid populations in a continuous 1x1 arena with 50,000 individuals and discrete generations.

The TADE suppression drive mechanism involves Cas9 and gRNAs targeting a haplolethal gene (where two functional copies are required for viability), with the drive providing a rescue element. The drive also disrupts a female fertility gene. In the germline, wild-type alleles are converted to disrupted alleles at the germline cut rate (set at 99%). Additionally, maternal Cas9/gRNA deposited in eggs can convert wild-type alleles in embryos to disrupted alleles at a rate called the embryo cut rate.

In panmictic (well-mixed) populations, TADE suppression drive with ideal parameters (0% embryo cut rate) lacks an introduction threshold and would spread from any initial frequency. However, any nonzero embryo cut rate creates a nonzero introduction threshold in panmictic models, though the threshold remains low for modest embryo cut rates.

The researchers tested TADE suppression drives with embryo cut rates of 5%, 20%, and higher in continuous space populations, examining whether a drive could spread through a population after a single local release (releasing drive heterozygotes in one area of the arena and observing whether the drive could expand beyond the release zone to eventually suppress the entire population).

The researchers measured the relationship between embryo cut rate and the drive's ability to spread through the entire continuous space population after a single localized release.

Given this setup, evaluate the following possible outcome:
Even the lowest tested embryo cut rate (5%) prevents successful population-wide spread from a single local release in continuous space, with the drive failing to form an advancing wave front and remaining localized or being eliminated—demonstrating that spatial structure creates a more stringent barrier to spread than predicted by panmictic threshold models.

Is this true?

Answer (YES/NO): NO